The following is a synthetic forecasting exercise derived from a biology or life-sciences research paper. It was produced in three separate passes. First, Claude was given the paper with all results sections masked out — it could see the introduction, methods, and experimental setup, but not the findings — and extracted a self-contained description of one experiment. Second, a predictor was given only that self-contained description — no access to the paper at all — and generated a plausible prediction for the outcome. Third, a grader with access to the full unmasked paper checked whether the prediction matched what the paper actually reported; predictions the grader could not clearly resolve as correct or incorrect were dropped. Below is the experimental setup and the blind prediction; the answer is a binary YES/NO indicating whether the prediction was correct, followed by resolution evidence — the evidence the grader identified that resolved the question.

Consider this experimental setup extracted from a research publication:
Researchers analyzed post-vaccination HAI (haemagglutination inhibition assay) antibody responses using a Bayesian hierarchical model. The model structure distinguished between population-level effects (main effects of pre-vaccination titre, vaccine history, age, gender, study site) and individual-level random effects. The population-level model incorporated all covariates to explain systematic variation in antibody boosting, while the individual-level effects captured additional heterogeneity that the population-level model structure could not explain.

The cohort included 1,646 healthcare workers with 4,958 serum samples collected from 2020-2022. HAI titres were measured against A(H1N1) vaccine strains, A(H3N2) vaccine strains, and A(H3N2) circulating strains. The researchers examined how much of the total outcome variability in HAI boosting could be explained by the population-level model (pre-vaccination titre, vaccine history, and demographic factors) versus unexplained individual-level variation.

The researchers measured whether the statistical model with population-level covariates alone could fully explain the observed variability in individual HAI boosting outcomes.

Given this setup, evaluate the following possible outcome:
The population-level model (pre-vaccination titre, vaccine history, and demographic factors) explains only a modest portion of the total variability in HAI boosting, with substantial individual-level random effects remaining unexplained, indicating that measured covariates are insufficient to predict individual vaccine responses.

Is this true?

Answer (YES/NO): YES